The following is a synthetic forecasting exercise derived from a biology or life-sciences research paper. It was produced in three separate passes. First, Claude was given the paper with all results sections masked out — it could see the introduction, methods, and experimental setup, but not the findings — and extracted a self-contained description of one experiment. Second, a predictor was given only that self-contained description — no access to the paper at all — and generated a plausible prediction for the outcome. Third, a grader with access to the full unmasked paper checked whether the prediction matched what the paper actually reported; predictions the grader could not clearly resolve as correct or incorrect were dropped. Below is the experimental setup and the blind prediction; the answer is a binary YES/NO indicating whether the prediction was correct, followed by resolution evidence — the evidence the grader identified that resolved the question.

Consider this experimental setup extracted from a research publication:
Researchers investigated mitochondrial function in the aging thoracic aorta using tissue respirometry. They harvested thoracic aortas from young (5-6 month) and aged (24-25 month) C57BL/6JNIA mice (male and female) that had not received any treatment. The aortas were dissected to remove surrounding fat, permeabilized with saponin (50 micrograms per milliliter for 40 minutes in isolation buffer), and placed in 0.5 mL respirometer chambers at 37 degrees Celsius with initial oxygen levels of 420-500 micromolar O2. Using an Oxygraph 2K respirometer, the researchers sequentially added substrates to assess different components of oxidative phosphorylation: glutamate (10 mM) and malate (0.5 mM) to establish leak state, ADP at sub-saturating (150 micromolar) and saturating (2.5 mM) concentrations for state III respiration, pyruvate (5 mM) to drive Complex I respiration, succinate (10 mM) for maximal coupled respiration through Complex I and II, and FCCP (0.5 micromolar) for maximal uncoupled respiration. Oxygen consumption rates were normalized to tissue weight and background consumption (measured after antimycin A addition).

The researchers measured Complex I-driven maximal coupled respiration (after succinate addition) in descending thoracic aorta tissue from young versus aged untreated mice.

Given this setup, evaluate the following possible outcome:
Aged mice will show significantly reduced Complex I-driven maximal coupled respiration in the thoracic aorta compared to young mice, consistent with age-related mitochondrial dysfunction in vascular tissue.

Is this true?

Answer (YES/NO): NO